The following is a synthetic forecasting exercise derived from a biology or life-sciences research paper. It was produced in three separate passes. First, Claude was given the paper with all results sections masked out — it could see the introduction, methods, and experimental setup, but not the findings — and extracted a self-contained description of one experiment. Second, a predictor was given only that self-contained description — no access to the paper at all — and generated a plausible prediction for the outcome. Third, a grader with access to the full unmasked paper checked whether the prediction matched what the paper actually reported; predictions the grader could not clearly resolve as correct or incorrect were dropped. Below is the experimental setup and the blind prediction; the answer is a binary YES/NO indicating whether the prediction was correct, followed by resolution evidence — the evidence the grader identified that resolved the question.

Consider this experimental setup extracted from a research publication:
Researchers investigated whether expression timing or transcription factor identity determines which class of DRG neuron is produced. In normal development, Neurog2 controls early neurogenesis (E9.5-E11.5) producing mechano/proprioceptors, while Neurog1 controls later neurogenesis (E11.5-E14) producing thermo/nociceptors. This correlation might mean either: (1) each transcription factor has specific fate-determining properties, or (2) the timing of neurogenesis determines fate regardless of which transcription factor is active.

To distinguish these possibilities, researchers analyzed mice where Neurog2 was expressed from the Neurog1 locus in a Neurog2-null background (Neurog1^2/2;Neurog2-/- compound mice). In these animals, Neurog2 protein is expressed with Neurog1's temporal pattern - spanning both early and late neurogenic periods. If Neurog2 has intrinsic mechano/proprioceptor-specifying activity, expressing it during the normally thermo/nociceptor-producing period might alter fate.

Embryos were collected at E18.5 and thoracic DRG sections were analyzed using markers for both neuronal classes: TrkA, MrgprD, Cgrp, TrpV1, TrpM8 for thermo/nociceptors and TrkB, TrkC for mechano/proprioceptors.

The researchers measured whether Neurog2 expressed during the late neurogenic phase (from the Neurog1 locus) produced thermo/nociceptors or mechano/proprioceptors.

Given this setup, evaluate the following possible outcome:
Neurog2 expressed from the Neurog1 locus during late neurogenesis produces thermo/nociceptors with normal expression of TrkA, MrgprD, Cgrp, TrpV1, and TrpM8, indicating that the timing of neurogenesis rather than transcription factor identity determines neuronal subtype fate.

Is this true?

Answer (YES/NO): NO